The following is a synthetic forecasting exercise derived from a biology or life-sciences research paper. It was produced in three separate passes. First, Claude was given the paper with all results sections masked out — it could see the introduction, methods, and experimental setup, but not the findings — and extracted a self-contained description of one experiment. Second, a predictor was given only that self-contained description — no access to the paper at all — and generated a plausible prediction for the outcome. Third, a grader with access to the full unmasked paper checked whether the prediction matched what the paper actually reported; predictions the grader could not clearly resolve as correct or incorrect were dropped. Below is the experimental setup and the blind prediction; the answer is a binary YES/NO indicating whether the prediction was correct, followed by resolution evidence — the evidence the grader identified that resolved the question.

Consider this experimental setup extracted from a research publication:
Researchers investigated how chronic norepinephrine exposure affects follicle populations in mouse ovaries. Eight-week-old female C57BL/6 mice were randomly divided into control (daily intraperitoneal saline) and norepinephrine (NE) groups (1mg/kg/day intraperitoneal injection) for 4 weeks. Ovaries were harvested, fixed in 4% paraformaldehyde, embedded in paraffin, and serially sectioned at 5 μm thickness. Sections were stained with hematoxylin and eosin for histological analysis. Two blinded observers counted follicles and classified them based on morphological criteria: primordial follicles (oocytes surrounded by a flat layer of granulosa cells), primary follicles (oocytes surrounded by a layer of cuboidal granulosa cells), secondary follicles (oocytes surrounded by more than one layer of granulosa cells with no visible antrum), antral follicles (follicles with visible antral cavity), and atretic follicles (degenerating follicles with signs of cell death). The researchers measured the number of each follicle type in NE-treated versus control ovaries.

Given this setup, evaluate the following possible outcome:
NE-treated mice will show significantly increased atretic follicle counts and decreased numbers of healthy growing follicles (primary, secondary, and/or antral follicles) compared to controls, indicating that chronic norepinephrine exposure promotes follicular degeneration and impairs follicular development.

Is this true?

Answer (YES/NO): YES